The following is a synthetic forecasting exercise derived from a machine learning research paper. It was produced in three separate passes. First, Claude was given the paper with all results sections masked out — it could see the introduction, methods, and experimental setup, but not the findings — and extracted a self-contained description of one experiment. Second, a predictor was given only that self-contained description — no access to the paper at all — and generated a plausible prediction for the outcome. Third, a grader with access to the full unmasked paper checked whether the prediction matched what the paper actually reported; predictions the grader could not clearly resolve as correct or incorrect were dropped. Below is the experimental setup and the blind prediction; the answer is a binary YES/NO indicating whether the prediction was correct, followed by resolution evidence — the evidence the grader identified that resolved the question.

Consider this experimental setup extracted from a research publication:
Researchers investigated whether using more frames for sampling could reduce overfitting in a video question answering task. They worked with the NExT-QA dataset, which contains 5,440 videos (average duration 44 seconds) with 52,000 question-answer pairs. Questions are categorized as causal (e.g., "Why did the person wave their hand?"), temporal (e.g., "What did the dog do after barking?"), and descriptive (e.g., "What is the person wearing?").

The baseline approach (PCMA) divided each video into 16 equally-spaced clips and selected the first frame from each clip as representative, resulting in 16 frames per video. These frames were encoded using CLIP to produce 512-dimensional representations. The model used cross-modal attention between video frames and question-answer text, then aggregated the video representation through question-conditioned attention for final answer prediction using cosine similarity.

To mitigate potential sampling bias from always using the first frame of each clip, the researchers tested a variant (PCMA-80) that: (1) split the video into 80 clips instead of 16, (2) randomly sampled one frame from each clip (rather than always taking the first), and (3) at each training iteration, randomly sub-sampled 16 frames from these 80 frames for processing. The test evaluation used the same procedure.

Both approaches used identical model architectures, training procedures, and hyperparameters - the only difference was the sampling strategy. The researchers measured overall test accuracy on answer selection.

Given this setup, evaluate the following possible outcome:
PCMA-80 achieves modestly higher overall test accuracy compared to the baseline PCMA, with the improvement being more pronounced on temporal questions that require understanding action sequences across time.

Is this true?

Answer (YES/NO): YES